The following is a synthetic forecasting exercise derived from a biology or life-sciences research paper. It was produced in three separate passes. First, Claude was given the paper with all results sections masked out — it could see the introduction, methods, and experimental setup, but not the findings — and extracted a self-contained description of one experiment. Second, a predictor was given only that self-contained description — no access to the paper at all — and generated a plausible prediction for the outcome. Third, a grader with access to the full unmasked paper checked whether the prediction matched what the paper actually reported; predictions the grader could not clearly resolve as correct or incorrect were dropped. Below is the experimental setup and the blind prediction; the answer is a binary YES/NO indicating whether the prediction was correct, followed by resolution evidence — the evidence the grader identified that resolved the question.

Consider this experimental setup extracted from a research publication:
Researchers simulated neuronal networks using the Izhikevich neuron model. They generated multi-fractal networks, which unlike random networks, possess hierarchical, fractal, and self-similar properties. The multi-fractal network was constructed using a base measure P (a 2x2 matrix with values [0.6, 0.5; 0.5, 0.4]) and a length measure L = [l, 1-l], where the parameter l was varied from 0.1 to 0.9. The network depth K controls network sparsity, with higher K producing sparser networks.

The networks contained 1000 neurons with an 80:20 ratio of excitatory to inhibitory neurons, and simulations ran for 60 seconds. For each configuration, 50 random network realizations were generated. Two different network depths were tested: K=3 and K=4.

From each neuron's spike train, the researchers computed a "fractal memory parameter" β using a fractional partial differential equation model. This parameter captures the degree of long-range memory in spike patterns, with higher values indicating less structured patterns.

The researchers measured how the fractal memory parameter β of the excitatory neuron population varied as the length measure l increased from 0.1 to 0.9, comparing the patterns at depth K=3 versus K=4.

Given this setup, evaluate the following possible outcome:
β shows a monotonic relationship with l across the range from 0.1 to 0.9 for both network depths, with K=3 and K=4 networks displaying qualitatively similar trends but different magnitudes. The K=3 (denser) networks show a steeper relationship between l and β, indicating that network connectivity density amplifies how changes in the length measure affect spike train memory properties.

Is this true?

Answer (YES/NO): NO